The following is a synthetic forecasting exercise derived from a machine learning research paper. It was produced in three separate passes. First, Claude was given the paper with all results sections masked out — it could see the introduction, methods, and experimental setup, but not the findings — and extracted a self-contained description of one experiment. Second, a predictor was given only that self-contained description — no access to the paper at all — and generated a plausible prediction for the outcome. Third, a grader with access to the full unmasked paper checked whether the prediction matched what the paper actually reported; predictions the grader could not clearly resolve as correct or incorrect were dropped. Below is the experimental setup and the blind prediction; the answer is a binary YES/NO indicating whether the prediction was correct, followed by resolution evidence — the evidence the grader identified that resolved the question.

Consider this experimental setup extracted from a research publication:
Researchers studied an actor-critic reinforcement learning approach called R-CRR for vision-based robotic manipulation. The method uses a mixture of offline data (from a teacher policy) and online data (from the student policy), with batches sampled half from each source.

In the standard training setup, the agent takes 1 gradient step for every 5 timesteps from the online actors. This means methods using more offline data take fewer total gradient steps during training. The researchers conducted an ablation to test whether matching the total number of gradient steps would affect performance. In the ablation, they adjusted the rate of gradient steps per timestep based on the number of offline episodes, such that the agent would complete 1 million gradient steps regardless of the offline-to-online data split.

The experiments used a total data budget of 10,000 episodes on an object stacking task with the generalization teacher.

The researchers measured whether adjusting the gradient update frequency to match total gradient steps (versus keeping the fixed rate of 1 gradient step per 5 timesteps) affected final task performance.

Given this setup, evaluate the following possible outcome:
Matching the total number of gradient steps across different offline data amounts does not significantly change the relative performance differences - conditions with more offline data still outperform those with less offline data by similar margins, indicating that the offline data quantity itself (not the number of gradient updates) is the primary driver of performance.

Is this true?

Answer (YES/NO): NO